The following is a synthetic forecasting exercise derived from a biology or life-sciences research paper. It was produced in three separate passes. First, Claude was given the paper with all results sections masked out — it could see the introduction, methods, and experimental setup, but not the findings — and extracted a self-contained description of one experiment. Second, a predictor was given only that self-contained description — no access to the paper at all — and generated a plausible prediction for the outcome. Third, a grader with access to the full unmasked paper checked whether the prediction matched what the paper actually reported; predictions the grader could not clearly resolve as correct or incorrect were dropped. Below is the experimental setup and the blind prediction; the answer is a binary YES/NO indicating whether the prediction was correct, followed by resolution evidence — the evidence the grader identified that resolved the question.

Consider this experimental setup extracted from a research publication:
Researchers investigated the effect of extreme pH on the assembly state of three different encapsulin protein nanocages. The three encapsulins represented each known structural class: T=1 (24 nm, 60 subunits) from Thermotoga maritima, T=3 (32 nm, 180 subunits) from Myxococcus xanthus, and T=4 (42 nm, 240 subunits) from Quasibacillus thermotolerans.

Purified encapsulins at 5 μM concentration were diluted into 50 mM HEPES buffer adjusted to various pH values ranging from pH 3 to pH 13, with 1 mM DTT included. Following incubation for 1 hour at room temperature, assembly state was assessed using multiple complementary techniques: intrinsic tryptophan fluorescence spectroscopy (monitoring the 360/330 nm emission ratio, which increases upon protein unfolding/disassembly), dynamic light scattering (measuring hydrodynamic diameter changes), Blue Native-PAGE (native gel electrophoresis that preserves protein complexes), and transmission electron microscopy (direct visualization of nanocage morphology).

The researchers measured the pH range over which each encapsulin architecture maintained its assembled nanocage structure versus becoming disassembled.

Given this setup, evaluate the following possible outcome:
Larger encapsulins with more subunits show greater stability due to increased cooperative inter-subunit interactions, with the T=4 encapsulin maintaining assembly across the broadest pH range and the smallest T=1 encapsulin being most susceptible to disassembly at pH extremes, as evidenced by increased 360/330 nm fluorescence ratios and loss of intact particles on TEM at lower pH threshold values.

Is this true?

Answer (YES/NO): NO